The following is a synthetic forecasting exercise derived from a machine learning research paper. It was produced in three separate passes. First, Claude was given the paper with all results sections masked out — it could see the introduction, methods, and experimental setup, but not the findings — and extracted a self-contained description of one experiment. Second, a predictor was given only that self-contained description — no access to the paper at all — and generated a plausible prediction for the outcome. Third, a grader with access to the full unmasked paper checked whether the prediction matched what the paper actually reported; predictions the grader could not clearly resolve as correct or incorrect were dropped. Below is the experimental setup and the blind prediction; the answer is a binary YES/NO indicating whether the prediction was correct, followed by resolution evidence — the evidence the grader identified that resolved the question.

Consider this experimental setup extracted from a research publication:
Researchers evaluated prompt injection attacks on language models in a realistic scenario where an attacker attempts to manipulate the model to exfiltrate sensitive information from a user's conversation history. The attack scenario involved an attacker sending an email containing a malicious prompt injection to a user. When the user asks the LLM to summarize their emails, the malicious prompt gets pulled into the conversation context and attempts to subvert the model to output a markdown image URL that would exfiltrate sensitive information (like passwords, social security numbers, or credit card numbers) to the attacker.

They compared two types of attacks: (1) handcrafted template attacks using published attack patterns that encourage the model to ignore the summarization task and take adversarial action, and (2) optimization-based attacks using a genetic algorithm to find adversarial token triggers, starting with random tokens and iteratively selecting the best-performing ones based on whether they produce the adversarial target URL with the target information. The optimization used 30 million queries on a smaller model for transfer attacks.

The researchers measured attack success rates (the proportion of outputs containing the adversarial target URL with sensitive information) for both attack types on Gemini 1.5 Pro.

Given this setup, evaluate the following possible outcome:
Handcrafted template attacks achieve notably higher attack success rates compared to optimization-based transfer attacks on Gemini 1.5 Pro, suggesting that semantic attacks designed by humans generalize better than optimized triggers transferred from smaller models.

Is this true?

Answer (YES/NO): YES